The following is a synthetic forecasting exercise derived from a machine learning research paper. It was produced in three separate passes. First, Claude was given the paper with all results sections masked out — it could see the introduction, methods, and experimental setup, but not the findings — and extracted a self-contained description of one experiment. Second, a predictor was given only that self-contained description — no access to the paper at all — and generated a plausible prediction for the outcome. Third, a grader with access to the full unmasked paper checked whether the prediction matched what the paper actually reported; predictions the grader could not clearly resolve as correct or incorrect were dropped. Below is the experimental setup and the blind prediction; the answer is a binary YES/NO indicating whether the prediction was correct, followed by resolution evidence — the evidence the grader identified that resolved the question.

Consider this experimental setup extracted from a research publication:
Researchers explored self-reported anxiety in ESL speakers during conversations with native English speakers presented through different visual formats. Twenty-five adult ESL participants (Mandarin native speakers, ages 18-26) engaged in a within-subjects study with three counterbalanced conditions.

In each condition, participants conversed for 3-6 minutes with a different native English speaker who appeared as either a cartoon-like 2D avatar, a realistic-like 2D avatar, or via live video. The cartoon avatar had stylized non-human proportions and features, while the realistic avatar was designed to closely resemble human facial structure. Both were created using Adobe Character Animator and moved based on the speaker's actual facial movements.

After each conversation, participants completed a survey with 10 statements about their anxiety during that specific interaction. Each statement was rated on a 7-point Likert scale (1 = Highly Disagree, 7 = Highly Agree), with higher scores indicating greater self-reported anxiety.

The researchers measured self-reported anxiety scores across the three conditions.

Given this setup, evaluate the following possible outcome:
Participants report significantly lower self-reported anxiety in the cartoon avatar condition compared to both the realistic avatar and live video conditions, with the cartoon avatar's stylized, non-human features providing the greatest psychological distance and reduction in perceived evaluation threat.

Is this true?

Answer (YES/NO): NO